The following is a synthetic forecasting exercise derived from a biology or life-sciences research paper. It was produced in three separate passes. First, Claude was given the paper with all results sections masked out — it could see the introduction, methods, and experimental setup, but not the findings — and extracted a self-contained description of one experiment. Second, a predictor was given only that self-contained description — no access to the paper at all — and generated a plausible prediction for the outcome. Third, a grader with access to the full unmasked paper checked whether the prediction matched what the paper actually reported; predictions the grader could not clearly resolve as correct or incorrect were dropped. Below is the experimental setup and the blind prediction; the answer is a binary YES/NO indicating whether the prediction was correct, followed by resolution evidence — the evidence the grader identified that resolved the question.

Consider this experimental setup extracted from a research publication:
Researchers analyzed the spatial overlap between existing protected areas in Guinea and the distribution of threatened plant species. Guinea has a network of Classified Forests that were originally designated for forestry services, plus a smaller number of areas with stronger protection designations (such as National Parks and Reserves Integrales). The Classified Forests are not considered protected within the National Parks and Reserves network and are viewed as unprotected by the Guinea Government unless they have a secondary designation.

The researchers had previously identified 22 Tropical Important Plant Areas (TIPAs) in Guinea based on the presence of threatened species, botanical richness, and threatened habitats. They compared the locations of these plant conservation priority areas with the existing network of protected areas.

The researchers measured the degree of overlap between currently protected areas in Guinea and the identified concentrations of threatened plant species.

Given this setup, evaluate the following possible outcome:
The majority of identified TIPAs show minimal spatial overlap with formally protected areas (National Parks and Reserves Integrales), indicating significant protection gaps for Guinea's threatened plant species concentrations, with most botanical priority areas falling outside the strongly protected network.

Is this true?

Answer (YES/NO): YES